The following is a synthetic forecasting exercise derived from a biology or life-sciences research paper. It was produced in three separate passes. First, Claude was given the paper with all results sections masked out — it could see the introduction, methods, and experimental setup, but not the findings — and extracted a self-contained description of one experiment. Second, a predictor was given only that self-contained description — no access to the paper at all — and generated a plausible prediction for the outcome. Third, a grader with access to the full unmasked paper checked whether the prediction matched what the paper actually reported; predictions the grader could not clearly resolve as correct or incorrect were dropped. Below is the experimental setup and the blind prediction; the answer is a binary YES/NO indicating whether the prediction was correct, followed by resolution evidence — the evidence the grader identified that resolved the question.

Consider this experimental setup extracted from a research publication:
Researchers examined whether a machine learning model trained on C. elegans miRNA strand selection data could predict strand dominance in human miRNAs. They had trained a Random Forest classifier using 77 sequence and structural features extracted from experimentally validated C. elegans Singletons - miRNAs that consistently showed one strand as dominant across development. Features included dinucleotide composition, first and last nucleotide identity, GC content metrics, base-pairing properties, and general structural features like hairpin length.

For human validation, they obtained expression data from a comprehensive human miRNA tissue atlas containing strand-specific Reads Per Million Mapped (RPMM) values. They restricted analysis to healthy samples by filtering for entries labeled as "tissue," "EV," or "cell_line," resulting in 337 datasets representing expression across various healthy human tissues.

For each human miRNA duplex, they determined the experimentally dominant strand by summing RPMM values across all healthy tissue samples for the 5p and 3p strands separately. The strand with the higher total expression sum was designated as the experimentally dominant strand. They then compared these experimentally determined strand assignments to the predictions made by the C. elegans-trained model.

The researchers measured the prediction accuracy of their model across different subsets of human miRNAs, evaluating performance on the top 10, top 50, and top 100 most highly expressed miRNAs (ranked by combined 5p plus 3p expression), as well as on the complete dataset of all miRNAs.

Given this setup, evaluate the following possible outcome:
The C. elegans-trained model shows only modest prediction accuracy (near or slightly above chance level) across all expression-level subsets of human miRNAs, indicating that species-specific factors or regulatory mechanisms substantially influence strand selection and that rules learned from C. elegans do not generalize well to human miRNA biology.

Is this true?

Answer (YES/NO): NO